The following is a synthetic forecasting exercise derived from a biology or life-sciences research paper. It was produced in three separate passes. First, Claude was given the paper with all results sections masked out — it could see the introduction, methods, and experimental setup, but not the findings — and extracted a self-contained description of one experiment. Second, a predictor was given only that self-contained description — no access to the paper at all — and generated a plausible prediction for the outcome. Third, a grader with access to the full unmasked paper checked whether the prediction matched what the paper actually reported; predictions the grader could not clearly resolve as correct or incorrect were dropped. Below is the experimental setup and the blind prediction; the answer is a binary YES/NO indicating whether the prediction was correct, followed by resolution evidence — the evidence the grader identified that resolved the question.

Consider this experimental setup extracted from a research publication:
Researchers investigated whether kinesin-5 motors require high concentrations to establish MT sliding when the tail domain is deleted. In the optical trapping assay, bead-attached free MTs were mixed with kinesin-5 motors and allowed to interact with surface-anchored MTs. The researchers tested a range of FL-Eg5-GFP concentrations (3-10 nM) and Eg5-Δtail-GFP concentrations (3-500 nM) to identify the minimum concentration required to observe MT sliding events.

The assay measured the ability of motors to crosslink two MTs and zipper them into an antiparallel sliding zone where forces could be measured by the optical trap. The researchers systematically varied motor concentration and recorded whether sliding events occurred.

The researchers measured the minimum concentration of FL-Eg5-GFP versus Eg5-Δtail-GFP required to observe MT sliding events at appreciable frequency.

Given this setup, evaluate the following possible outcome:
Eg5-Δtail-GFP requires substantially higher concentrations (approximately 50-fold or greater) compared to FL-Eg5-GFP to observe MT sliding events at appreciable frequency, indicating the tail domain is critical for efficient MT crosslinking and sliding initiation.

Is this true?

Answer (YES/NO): YES